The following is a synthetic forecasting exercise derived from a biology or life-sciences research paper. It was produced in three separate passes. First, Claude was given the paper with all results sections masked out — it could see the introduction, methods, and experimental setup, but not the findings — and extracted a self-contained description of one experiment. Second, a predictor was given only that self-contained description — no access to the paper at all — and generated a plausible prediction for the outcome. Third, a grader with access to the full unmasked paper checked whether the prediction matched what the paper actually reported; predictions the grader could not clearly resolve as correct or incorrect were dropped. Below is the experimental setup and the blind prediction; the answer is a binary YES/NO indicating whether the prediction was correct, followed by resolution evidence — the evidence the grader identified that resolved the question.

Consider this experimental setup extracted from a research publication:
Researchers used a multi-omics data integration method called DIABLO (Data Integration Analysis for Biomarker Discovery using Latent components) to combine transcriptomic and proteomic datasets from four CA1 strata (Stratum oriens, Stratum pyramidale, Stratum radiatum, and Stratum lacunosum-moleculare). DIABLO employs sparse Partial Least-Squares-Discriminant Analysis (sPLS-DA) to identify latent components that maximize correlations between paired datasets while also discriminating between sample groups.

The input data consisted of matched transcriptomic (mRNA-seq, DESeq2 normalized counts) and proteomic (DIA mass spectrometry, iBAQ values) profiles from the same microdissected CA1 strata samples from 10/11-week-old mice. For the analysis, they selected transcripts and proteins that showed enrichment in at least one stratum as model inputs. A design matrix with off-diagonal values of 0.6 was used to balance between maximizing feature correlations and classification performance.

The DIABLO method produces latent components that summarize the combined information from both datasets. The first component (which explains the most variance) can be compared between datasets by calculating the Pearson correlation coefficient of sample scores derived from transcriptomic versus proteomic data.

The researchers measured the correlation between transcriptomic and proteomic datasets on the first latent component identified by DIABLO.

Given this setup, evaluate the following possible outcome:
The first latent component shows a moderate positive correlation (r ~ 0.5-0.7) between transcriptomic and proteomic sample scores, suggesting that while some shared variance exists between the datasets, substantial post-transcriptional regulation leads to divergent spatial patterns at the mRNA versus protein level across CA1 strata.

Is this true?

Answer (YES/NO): NO